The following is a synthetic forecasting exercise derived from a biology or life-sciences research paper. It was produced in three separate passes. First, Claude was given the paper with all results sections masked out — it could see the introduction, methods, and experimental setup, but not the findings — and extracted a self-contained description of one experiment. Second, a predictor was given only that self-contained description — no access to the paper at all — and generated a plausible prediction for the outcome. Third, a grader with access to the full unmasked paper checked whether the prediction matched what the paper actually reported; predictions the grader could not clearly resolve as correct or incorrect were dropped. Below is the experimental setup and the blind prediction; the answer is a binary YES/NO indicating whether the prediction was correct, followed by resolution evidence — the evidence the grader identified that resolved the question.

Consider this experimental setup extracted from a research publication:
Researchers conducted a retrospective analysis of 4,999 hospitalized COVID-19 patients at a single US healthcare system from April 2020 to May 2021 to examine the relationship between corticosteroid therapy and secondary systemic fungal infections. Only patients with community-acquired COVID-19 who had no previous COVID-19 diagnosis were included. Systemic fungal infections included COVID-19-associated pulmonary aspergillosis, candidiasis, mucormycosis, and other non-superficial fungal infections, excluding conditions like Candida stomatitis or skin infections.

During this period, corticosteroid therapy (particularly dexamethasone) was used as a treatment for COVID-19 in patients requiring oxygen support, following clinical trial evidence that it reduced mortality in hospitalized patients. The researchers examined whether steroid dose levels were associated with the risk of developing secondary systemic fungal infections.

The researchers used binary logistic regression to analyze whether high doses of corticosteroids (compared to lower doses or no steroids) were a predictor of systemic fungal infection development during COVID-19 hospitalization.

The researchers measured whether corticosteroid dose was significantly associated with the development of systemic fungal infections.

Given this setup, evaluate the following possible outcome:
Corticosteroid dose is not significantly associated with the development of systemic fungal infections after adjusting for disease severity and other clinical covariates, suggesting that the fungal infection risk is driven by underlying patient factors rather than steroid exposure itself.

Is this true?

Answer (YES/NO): NO